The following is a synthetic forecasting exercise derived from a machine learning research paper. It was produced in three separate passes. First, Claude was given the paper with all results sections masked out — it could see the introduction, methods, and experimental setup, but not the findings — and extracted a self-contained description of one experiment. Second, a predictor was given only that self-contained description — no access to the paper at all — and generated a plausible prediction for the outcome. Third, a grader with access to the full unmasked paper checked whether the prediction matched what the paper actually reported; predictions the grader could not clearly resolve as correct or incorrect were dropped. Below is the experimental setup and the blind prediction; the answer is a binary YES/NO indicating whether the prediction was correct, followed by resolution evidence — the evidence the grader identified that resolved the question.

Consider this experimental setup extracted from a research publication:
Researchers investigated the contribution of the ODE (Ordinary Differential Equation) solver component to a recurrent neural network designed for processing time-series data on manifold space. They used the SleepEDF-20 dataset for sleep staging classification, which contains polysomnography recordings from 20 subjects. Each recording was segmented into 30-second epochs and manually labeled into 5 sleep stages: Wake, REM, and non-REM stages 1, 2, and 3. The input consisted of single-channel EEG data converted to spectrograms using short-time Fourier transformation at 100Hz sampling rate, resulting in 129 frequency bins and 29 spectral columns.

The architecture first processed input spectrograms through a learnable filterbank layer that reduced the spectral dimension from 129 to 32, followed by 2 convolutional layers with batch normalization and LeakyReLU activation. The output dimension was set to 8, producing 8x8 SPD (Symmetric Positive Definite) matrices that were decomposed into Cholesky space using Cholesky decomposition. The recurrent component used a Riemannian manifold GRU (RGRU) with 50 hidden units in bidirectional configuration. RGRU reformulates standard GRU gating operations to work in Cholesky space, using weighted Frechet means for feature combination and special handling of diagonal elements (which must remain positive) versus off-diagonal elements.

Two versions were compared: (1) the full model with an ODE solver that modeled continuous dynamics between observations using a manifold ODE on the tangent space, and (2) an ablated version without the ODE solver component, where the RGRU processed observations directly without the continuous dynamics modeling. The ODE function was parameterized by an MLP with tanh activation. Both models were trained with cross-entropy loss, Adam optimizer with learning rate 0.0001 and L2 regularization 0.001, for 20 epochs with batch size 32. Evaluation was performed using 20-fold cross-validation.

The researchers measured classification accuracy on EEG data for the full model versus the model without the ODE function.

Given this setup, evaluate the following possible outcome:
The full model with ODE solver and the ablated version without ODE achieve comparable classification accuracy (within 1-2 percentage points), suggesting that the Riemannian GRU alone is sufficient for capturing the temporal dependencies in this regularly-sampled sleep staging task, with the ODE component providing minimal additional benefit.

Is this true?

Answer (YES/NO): NO